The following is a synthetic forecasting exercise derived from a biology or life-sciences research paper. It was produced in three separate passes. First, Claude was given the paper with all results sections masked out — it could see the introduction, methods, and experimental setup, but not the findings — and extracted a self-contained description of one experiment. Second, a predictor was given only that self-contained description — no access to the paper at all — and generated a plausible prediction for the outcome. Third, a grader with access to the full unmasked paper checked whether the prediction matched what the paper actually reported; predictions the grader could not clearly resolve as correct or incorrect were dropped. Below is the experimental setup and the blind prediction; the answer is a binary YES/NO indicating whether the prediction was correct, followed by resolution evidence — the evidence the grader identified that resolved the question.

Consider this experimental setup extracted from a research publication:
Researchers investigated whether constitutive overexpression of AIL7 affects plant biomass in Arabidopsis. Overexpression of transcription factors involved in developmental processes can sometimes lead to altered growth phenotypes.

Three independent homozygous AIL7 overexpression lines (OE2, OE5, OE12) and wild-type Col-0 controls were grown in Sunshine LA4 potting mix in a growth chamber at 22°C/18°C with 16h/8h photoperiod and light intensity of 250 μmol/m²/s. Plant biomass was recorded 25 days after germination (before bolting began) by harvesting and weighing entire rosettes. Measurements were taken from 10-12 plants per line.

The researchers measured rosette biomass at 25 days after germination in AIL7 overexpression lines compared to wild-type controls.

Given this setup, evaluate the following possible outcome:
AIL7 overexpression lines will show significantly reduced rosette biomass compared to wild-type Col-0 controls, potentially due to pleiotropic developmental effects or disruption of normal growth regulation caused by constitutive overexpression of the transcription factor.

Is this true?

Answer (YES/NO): NO